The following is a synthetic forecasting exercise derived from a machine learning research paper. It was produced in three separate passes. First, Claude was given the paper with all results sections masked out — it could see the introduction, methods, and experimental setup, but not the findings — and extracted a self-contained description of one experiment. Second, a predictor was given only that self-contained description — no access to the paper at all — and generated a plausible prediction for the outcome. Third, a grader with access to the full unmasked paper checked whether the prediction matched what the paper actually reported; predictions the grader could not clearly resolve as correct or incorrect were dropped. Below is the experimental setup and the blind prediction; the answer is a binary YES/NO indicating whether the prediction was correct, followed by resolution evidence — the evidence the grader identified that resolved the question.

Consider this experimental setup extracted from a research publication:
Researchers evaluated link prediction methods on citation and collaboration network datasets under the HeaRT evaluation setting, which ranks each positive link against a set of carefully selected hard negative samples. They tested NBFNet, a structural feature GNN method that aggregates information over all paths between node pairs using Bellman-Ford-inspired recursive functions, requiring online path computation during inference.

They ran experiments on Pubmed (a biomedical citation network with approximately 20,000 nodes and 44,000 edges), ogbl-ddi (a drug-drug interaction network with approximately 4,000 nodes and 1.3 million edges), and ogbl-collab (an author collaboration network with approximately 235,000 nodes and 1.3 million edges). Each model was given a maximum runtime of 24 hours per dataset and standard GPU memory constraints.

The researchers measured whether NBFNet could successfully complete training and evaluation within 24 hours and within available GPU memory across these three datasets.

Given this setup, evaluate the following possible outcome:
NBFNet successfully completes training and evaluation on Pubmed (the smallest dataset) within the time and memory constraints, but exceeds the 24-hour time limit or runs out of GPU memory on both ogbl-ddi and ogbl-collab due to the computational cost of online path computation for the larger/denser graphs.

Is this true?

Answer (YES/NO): NO